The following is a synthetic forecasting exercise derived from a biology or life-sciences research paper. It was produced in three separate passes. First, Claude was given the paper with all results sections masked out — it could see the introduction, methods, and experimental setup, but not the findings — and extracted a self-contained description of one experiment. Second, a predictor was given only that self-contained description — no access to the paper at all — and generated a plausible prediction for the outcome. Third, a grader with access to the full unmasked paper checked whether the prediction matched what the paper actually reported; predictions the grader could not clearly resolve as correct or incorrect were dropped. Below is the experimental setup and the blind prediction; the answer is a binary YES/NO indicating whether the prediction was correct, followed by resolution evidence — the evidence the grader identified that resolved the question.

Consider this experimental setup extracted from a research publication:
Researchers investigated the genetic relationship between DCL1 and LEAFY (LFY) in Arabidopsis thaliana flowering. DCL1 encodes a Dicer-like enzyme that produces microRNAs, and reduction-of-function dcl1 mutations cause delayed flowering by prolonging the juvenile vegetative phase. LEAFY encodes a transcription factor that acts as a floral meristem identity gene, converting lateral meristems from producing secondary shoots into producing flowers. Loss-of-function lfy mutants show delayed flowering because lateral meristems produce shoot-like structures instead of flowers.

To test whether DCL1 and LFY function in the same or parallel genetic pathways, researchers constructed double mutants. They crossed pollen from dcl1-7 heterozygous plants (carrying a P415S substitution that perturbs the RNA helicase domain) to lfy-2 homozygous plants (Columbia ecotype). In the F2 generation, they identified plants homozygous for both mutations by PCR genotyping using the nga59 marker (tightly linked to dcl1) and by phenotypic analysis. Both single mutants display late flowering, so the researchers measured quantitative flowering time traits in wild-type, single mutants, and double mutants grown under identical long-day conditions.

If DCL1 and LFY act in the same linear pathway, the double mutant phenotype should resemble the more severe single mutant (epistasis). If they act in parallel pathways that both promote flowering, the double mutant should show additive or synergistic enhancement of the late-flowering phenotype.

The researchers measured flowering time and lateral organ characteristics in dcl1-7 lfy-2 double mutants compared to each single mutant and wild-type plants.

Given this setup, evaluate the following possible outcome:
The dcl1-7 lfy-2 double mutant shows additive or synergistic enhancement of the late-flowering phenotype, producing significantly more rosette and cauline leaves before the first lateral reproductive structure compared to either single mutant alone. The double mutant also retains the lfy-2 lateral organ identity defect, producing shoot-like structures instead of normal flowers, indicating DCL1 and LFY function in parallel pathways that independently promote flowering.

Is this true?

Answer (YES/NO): NO